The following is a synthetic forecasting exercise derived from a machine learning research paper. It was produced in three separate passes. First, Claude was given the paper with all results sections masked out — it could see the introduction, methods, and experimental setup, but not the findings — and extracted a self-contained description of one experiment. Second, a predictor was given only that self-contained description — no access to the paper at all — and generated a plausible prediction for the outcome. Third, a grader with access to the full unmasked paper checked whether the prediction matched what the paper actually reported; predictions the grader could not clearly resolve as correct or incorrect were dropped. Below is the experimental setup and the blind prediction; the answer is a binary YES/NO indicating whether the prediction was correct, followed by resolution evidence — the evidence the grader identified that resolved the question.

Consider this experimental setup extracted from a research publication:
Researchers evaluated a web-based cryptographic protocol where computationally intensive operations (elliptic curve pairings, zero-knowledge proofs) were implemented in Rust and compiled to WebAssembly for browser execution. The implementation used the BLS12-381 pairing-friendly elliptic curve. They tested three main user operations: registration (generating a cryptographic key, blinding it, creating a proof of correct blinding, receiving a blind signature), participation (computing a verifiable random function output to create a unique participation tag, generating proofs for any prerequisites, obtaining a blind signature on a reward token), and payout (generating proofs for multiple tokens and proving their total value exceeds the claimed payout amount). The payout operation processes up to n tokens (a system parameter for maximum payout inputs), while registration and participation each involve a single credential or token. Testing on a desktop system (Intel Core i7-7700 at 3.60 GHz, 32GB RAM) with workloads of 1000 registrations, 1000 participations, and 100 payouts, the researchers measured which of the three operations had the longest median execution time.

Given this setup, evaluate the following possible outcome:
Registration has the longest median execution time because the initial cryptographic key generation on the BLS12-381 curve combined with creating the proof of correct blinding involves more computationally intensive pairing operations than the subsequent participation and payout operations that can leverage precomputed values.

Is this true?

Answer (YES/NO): NO